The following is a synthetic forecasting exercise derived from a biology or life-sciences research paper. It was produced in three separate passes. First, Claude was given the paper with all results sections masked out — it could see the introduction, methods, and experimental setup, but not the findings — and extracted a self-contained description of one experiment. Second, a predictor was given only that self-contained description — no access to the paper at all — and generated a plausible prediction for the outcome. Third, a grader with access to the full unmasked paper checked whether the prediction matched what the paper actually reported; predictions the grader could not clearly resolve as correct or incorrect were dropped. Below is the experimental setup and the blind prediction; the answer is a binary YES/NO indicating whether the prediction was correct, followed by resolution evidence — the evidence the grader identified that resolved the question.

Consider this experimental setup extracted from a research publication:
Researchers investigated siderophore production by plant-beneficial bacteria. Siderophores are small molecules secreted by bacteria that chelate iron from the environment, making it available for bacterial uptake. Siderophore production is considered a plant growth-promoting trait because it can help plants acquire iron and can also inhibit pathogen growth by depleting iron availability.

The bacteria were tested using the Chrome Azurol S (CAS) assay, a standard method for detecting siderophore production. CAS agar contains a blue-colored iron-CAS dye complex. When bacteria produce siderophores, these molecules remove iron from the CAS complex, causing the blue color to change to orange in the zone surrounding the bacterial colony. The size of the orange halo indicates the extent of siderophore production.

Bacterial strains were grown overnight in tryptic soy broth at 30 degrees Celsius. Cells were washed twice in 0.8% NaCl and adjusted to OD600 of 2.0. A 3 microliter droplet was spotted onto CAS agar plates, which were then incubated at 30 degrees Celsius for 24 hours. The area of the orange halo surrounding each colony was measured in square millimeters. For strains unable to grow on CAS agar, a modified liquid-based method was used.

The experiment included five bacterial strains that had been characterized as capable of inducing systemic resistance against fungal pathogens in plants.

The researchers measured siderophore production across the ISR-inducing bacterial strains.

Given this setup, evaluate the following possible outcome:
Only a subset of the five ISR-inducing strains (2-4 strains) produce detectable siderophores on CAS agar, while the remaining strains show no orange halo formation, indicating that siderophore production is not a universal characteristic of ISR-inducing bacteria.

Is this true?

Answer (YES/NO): NO